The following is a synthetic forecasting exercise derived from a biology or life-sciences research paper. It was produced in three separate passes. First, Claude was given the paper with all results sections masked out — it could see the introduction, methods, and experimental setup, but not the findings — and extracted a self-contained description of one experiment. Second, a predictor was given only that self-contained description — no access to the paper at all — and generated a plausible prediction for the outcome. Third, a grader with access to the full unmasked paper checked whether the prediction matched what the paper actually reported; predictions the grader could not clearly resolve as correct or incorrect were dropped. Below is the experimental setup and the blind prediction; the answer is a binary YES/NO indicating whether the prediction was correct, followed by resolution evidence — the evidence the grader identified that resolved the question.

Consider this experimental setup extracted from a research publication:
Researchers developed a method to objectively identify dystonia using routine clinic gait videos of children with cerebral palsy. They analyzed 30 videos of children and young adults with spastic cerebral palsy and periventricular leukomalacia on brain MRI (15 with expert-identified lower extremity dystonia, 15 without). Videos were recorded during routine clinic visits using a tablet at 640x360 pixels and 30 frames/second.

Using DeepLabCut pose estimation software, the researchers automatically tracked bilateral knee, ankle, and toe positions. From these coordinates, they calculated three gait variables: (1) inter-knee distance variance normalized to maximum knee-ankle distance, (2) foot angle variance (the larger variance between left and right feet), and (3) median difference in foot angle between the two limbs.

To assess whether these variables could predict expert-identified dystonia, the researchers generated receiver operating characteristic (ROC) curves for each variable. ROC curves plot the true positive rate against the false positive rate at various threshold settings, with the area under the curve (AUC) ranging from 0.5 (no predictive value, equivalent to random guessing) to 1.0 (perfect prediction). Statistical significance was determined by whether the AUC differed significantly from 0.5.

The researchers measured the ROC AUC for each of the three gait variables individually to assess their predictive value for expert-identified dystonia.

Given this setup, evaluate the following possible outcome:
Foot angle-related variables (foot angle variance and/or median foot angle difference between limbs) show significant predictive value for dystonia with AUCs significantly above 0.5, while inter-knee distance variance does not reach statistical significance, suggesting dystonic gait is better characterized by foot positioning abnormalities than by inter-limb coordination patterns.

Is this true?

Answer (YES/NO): NO